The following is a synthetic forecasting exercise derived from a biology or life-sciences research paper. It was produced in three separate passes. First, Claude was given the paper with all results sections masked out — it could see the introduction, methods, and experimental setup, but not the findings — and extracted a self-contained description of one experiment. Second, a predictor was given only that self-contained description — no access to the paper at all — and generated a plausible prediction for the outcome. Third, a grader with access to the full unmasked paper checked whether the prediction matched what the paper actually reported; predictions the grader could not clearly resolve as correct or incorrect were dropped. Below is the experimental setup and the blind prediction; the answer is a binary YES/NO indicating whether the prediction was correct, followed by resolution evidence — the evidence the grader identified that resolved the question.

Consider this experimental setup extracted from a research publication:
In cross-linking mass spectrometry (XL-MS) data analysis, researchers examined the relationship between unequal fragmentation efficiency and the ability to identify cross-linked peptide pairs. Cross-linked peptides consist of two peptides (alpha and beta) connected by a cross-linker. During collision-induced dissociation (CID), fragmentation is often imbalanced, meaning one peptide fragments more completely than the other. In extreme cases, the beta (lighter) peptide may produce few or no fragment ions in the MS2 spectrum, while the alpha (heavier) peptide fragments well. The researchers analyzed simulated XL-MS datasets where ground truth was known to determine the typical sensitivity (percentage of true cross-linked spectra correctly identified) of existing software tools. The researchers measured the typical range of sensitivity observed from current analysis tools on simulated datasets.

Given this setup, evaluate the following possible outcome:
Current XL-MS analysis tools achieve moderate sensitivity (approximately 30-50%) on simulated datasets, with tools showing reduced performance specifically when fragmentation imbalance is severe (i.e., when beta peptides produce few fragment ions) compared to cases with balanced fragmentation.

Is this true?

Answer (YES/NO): NO